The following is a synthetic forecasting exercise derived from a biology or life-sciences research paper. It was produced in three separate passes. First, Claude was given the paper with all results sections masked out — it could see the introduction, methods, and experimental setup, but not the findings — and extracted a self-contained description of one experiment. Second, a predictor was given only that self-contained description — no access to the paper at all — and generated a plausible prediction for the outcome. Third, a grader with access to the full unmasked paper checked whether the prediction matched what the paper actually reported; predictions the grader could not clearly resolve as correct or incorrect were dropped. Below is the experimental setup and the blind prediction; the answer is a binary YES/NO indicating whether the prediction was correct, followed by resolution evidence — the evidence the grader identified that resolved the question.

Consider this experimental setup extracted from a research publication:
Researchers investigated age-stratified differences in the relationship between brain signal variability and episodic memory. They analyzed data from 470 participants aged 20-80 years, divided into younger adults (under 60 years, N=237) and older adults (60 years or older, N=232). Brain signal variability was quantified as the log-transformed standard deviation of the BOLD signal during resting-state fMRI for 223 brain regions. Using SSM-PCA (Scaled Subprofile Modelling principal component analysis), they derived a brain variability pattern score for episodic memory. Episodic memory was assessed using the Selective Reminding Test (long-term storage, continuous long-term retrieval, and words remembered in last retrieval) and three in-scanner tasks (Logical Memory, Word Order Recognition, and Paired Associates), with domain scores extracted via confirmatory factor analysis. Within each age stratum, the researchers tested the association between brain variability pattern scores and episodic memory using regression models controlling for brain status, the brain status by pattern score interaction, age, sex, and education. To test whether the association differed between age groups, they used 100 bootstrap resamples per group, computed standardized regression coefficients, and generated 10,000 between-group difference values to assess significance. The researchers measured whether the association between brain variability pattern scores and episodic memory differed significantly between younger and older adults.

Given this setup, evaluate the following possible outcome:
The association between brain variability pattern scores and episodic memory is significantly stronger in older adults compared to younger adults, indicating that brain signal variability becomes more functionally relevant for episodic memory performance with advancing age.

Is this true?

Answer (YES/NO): NO